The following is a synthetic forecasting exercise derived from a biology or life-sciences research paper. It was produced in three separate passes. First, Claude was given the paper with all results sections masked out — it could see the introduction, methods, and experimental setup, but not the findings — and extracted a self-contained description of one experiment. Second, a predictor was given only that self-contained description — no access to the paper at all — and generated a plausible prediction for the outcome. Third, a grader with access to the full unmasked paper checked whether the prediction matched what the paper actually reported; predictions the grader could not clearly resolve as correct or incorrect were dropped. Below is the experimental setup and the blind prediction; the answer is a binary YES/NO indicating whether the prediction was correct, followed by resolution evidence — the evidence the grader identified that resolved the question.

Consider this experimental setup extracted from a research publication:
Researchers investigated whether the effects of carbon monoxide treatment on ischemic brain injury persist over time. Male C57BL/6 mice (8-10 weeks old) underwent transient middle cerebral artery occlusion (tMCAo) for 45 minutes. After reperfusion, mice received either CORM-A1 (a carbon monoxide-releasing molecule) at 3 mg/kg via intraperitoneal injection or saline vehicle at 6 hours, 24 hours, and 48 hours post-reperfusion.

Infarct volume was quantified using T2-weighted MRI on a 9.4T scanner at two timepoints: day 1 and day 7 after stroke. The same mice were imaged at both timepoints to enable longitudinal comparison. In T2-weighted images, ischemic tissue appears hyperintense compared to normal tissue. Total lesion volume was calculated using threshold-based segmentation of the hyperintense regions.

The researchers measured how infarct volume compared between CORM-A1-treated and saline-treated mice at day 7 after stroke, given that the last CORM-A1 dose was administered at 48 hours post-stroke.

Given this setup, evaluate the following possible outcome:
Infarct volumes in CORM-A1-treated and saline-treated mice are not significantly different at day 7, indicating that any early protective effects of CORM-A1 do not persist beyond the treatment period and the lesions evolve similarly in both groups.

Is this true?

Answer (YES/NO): YES